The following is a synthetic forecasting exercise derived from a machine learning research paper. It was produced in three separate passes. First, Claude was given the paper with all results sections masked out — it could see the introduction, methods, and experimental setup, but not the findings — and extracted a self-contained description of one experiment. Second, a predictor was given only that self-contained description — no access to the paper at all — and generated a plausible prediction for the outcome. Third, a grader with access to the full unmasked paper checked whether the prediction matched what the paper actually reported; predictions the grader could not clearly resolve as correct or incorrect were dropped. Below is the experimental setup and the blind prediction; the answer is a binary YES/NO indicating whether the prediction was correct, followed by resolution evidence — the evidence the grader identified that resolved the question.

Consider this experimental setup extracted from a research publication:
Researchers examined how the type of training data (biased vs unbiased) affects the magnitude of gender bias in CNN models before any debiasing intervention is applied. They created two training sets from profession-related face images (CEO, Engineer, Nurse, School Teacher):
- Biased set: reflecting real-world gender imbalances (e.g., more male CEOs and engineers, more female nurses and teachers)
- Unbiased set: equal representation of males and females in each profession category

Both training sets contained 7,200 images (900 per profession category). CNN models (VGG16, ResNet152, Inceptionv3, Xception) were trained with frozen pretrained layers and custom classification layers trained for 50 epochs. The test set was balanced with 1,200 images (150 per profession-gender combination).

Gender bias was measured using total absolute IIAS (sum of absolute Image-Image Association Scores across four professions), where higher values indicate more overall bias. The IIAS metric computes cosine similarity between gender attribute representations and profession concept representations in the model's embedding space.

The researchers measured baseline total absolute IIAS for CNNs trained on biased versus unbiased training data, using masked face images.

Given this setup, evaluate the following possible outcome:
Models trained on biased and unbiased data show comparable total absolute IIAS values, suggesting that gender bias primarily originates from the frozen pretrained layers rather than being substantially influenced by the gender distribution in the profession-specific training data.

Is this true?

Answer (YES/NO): NO